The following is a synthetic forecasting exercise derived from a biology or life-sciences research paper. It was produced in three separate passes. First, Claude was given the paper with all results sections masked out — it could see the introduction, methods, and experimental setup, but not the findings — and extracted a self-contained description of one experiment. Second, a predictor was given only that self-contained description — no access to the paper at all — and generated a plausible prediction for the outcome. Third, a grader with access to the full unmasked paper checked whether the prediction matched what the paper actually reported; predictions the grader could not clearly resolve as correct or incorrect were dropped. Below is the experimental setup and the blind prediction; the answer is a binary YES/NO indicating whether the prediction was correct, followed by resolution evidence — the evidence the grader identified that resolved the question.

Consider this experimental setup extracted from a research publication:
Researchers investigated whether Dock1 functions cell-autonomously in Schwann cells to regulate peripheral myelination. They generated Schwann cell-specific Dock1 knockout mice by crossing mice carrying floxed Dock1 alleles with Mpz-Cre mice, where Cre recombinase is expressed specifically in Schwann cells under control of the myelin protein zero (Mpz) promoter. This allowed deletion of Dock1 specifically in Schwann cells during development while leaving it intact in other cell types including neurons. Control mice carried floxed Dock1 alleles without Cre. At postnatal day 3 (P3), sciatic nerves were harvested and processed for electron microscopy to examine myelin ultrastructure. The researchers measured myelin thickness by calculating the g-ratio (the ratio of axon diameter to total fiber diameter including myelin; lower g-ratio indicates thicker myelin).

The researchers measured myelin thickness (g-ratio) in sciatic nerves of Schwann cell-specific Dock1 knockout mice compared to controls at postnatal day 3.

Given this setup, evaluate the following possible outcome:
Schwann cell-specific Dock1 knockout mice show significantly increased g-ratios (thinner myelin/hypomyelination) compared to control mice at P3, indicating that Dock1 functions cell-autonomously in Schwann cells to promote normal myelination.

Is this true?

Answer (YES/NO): YES